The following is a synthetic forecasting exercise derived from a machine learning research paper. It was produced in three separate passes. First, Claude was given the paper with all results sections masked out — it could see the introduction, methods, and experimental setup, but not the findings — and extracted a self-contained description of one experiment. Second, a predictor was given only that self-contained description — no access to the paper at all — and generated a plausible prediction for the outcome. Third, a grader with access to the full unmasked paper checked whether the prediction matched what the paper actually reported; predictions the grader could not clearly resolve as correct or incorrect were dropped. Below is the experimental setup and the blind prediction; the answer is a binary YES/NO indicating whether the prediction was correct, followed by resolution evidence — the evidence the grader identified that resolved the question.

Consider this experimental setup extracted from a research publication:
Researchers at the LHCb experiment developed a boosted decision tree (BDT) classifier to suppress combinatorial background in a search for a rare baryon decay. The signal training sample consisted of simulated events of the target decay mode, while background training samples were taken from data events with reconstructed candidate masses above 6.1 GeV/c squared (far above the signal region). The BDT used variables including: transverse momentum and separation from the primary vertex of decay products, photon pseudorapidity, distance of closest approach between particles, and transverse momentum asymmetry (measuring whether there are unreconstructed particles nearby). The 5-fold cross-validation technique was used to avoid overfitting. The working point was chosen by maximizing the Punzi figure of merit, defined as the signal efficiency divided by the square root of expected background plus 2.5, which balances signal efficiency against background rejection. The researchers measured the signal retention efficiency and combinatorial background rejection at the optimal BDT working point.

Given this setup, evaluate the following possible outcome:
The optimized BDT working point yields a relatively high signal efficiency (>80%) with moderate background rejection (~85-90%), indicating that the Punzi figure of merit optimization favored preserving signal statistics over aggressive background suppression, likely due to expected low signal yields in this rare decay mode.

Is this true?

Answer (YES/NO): NO